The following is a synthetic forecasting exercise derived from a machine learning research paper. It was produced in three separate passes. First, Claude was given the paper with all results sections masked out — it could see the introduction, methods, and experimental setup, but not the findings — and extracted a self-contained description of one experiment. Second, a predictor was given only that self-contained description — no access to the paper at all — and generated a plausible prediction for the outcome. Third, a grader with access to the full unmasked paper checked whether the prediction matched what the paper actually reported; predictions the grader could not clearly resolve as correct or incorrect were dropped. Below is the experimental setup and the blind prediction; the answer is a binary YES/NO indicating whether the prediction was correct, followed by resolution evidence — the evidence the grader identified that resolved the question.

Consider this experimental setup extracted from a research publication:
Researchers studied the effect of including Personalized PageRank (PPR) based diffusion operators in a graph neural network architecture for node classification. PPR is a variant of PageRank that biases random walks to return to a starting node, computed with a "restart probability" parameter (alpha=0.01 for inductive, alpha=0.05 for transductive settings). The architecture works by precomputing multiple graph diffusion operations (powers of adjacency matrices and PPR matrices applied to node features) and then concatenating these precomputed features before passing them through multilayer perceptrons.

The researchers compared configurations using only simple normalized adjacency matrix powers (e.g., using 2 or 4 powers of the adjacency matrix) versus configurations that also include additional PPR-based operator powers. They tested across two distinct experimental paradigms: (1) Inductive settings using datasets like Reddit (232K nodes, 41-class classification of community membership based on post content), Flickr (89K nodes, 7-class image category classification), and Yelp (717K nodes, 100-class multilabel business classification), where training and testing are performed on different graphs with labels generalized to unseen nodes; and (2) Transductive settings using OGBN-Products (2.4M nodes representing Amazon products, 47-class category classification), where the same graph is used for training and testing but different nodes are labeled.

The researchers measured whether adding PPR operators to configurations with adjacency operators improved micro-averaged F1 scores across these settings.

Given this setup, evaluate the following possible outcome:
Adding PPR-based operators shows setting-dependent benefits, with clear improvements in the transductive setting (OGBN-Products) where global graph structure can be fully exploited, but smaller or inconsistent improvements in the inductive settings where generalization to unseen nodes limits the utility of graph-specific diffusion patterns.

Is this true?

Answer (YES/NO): YES